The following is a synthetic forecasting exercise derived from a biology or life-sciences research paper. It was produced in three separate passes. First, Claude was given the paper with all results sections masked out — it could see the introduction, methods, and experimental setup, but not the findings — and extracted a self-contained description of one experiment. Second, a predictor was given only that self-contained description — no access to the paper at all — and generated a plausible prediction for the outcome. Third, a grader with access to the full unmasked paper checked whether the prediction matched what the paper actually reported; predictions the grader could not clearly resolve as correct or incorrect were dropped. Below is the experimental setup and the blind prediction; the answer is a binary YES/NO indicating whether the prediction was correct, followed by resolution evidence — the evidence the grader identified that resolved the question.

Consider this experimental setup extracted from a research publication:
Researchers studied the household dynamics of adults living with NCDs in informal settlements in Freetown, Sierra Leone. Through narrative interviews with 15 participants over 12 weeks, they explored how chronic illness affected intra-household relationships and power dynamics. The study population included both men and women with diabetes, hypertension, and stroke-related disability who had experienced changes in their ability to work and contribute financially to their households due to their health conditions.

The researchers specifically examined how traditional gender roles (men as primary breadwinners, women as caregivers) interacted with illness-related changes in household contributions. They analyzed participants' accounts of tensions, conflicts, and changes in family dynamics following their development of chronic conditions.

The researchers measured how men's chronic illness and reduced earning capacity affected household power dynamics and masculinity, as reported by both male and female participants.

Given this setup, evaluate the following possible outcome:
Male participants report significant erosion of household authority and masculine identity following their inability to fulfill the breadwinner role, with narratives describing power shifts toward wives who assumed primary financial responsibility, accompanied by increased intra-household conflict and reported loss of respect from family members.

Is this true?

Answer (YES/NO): YES